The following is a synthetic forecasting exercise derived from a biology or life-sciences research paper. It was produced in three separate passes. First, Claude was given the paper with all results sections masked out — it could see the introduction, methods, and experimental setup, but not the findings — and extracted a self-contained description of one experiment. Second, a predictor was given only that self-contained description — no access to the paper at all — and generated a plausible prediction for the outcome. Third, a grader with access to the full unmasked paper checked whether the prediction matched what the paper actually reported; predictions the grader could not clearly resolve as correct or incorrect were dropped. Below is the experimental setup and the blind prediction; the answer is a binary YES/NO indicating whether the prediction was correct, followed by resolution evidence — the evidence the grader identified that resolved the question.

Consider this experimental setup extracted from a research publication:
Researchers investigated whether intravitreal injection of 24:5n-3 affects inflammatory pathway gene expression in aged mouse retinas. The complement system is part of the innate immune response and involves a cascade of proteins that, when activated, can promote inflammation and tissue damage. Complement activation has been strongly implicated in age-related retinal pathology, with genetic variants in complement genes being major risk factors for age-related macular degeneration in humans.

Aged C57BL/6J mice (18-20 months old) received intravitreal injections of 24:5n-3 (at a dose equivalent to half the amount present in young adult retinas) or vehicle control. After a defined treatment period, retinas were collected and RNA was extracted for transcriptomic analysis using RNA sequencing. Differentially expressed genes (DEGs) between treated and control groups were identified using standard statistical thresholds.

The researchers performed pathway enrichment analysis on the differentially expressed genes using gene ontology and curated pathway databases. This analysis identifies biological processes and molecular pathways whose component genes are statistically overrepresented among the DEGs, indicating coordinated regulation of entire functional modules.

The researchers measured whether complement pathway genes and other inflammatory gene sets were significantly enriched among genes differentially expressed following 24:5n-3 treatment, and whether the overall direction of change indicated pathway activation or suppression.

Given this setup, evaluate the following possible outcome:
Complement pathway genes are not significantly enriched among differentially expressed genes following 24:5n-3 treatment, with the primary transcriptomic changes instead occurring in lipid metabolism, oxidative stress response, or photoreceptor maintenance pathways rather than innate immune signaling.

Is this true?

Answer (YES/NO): NO